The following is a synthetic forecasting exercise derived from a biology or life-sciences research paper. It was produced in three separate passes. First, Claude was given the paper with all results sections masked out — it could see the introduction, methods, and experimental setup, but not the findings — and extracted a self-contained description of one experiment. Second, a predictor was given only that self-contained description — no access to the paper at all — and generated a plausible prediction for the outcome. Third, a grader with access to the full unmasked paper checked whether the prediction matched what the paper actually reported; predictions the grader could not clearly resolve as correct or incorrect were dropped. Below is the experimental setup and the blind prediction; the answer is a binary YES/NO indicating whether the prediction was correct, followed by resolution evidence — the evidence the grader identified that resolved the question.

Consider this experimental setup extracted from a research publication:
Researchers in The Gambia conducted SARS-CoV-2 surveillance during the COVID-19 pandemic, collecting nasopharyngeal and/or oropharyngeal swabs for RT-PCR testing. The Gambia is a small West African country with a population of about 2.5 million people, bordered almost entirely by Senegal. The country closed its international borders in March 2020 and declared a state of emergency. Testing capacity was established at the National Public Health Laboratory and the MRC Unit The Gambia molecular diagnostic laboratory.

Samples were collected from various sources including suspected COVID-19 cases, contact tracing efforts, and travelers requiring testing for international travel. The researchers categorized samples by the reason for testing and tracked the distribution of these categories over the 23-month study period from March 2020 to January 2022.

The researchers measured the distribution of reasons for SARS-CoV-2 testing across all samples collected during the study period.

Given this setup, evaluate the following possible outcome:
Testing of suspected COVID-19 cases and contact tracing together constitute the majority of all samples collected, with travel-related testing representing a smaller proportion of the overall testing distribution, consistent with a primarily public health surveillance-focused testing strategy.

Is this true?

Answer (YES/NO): NO